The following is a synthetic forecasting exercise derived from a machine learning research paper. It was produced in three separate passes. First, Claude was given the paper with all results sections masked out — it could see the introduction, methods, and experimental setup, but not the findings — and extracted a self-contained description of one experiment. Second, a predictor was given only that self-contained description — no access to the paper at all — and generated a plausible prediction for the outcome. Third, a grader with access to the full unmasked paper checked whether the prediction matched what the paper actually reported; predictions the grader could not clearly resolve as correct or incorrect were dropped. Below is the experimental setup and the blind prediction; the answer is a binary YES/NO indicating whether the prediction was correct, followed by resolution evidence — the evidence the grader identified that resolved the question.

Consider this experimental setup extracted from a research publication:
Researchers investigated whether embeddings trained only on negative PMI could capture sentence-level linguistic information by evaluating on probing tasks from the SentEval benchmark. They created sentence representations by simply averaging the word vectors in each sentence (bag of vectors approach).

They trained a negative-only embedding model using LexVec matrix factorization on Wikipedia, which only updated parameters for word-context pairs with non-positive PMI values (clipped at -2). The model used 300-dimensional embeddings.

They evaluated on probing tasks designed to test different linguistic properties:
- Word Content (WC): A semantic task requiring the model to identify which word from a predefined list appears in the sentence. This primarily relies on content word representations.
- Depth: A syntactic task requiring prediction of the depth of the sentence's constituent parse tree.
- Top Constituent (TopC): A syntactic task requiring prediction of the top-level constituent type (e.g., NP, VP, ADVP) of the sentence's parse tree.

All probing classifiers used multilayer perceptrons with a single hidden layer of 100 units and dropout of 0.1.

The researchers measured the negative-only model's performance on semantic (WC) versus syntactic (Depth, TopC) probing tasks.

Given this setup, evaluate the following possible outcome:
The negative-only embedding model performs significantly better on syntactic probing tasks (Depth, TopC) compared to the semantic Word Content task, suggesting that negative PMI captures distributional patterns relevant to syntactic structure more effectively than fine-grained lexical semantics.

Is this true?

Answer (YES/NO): YES